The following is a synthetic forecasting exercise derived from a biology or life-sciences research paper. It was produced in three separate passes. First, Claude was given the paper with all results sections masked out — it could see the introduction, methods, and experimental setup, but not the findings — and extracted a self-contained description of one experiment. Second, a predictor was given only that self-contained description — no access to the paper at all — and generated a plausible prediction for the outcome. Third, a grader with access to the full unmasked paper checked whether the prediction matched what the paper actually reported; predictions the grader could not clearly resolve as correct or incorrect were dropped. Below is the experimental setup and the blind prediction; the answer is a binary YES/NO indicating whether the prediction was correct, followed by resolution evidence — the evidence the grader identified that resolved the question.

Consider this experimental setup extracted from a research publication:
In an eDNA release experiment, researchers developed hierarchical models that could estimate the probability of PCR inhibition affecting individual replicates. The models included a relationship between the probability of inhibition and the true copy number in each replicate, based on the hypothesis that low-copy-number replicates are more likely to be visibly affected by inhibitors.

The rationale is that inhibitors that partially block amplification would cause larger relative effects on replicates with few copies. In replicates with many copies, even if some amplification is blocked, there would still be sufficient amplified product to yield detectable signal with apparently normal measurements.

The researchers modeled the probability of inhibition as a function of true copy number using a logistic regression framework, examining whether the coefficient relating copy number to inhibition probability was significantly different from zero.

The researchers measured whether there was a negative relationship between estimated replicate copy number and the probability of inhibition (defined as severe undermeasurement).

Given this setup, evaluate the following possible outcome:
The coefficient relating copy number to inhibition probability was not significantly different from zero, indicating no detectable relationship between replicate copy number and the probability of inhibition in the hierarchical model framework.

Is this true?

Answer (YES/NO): NO